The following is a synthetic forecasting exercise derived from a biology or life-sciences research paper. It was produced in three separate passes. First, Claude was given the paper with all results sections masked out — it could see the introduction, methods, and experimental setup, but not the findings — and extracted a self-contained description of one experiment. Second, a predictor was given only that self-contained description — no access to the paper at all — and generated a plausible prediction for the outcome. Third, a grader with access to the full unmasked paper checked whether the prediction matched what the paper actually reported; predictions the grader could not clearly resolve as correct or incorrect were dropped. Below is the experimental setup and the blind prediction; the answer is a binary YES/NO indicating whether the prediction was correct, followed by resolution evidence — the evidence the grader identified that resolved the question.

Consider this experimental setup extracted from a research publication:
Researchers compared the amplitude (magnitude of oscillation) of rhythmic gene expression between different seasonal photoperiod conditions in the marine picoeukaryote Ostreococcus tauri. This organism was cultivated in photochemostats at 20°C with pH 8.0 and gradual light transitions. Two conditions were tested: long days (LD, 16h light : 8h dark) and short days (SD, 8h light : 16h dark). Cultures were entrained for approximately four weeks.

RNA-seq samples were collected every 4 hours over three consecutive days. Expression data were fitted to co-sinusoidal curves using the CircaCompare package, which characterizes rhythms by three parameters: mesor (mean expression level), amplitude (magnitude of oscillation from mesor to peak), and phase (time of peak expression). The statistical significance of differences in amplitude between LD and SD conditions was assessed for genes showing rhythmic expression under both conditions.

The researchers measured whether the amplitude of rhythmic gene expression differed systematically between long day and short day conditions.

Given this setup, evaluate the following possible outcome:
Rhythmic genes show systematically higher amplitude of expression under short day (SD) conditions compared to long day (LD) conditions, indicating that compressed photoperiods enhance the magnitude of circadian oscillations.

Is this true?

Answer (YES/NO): NO